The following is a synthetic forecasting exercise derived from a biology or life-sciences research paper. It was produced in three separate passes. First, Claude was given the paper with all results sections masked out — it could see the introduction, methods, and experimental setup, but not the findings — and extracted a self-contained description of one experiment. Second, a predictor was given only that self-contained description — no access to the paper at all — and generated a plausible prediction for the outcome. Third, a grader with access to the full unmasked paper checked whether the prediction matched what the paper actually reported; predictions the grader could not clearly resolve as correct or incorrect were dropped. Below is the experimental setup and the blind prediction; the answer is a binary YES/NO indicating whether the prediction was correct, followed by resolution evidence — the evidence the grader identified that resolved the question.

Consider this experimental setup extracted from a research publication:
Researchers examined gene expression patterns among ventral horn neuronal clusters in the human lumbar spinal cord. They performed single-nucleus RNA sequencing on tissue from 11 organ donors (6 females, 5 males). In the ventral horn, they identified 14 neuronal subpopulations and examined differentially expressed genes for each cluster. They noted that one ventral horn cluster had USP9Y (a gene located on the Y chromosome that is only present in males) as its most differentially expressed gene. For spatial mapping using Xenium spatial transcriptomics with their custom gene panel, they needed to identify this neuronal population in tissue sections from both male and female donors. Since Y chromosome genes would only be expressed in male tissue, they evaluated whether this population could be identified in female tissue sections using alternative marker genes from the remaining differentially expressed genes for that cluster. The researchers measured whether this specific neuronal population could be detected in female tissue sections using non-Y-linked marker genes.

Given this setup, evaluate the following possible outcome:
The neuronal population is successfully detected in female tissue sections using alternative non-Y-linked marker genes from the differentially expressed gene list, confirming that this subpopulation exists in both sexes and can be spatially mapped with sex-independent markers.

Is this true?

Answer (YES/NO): YES